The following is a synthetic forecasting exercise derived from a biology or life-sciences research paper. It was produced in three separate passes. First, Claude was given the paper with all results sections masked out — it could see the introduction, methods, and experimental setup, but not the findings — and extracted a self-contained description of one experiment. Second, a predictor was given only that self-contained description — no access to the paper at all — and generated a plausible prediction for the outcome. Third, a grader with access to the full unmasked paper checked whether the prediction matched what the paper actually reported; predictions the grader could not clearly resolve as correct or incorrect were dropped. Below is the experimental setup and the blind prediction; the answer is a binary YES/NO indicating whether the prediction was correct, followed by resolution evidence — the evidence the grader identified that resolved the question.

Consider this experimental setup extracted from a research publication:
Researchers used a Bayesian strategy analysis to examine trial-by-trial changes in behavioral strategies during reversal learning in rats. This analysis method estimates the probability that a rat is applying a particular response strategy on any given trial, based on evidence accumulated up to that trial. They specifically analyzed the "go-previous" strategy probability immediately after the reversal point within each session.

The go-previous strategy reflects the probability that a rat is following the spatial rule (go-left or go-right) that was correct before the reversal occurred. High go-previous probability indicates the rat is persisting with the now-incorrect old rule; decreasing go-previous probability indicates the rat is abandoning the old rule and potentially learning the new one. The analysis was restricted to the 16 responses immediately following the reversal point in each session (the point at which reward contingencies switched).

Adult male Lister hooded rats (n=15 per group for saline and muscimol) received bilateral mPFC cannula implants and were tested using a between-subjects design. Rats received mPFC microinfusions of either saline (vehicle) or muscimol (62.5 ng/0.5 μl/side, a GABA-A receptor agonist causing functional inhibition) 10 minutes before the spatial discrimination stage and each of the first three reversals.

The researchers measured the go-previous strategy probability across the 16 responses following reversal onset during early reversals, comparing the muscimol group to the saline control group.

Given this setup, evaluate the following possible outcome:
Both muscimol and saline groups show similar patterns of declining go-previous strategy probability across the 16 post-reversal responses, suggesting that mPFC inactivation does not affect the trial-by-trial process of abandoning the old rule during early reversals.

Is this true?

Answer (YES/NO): NO